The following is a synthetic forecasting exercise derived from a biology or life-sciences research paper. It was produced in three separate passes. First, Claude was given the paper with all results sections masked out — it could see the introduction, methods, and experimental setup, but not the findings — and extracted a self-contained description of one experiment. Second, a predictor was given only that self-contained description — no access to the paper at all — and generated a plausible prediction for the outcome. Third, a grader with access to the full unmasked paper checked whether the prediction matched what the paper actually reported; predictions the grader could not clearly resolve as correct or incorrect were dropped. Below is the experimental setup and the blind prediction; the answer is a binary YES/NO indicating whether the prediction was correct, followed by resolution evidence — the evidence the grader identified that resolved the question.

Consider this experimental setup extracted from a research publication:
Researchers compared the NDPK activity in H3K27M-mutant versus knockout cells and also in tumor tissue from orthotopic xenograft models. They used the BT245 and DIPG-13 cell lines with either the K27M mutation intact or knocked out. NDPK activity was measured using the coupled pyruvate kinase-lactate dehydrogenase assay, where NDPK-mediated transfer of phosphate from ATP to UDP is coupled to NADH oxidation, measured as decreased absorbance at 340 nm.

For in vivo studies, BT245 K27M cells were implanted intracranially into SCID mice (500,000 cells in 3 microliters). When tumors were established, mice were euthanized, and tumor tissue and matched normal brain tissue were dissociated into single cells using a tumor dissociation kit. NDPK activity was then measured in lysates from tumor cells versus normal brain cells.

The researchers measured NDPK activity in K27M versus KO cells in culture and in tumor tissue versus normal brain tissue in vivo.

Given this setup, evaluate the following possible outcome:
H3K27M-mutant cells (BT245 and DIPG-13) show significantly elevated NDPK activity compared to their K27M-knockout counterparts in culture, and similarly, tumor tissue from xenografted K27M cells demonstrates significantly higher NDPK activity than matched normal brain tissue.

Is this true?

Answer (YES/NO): YES